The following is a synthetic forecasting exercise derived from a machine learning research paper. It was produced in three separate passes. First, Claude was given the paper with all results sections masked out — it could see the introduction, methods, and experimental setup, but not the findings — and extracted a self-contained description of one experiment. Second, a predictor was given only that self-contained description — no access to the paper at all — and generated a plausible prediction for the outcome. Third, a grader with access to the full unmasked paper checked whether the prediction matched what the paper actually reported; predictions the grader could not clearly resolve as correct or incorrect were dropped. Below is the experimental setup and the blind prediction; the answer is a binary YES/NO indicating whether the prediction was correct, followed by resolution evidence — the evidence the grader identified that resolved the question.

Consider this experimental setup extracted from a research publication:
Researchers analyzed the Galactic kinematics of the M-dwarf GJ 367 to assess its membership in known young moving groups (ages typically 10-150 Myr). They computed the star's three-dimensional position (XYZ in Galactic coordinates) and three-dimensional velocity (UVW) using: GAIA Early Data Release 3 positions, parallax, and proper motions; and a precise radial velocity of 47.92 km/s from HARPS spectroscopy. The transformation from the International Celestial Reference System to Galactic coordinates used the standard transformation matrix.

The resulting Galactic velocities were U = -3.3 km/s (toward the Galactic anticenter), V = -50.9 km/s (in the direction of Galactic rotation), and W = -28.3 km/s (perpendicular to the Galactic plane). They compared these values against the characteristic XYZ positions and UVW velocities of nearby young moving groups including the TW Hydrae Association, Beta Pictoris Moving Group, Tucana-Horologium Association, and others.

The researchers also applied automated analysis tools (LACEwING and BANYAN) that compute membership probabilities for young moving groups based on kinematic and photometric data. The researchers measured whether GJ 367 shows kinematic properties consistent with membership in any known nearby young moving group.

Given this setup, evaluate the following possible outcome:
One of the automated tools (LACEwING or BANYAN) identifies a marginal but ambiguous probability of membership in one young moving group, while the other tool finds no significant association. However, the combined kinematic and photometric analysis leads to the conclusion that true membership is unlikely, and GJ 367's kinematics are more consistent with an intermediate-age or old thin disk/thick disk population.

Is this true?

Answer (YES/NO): NO